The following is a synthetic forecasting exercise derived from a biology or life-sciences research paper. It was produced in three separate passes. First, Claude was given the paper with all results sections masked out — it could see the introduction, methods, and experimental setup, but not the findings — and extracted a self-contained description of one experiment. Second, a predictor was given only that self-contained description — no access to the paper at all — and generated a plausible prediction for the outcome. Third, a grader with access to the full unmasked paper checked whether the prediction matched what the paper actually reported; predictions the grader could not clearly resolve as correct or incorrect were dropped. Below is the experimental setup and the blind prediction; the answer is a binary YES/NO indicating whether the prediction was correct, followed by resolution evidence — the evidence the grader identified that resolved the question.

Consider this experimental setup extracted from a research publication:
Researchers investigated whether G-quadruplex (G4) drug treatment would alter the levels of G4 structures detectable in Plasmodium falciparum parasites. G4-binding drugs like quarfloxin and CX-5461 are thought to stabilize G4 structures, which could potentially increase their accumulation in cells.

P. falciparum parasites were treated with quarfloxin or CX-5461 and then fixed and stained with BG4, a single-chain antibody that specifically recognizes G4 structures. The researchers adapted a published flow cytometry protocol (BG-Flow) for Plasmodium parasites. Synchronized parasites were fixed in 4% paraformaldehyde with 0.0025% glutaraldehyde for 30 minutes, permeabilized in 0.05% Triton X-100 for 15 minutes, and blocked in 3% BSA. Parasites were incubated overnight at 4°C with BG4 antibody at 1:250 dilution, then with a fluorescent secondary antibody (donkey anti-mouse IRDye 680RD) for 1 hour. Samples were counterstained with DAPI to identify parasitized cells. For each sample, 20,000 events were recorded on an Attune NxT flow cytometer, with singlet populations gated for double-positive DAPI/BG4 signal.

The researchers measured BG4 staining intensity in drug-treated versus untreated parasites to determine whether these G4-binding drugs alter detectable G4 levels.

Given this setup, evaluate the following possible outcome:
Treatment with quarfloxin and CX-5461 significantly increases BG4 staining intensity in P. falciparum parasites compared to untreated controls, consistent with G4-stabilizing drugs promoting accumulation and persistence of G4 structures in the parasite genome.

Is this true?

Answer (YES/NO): NO